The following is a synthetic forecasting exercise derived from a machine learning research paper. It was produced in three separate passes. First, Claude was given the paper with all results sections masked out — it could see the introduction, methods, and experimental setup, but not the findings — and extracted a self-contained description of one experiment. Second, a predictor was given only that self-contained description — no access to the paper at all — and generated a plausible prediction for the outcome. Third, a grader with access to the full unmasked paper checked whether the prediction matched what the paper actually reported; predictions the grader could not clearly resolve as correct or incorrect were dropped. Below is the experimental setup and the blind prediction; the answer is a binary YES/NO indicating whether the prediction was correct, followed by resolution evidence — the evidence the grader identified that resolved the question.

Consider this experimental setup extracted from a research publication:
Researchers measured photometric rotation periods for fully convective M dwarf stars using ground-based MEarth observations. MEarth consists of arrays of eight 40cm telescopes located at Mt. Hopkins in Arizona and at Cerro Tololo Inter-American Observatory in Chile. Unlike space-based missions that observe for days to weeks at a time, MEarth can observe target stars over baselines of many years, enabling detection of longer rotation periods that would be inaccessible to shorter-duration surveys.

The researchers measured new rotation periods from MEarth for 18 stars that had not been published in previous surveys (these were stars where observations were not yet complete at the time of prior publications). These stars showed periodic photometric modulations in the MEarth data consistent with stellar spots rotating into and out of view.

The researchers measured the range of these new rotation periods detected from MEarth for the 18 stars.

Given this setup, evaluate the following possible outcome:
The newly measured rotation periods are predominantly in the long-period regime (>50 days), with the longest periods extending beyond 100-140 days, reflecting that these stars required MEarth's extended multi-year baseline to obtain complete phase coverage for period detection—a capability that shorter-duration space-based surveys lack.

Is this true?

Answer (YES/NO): YES